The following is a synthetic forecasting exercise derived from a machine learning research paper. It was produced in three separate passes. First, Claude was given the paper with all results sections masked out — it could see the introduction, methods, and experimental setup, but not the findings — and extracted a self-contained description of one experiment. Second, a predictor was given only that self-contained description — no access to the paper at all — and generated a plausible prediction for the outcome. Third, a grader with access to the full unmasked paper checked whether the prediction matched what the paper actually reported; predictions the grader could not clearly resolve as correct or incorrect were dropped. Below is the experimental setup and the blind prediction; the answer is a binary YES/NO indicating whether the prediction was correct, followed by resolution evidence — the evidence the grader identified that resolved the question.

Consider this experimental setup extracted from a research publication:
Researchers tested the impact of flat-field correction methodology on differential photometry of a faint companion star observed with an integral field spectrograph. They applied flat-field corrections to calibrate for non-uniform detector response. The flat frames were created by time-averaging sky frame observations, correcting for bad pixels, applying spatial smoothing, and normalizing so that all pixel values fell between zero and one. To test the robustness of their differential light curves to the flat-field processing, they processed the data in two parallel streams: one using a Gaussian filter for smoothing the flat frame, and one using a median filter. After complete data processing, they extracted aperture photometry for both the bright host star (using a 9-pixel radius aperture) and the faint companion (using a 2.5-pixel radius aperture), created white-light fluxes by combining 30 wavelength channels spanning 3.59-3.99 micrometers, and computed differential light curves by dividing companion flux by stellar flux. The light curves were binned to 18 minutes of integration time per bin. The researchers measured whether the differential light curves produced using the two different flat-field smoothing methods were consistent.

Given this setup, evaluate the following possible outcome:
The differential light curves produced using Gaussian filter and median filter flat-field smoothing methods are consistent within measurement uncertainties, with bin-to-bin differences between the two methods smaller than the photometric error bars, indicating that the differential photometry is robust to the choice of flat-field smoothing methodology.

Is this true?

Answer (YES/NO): YES